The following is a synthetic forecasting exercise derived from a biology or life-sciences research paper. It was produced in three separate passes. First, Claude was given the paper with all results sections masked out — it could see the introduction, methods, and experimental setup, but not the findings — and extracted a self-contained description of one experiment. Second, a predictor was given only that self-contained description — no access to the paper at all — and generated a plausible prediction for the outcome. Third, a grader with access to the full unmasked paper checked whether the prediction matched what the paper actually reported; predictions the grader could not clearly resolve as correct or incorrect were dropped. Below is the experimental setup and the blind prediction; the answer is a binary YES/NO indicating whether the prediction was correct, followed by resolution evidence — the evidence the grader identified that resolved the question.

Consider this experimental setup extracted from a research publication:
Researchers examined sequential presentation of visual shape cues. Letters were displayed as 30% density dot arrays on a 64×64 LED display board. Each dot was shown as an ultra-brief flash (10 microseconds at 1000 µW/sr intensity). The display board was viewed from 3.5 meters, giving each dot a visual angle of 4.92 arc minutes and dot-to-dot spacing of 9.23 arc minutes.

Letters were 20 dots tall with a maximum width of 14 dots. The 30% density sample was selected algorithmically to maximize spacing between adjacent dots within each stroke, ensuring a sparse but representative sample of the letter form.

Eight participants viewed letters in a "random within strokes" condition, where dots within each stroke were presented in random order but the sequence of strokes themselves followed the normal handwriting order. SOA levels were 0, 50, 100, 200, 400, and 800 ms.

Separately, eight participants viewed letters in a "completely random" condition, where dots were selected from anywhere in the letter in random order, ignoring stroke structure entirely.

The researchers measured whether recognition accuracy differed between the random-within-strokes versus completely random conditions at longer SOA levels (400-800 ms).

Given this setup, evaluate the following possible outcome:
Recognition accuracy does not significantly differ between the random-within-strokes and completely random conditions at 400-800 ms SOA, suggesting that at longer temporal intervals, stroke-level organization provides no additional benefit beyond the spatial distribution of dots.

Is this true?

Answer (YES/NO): YES